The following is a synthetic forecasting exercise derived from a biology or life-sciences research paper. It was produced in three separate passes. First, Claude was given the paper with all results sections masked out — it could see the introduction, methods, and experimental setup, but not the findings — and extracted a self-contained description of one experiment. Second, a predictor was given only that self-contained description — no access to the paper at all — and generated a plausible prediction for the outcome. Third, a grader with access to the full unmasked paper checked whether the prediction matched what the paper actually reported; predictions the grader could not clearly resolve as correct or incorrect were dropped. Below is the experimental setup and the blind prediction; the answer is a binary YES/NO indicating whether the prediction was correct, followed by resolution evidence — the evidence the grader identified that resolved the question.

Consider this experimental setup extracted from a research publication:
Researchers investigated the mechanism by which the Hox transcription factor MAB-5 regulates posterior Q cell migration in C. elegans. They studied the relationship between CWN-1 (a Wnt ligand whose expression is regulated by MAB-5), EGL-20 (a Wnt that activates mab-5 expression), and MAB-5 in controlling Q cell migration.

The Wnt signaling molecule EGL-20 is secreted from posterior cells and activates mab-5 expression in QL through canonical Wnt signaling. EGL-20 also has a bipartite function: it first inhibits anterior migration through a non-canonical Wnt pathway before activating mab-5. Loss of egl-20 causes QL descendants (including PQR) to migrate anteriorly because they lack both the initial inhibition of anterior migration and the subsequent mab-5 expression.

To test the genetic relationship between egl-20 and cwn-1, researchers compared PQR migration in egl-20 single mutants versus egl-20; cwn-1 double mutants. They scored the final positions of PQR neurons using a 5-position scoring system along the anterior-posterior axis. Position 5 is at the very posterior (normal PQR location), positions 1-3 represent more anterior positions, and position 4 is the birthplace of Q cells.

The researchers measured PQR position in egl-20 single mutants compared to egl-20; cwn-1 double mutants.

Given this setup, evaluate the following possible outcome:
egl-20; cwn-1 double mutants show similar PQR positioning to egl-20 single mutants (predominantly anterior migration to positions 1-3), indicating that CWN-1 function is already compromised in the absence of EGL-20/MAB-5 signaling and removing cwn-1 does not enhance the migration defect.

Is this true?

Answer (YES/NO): NO